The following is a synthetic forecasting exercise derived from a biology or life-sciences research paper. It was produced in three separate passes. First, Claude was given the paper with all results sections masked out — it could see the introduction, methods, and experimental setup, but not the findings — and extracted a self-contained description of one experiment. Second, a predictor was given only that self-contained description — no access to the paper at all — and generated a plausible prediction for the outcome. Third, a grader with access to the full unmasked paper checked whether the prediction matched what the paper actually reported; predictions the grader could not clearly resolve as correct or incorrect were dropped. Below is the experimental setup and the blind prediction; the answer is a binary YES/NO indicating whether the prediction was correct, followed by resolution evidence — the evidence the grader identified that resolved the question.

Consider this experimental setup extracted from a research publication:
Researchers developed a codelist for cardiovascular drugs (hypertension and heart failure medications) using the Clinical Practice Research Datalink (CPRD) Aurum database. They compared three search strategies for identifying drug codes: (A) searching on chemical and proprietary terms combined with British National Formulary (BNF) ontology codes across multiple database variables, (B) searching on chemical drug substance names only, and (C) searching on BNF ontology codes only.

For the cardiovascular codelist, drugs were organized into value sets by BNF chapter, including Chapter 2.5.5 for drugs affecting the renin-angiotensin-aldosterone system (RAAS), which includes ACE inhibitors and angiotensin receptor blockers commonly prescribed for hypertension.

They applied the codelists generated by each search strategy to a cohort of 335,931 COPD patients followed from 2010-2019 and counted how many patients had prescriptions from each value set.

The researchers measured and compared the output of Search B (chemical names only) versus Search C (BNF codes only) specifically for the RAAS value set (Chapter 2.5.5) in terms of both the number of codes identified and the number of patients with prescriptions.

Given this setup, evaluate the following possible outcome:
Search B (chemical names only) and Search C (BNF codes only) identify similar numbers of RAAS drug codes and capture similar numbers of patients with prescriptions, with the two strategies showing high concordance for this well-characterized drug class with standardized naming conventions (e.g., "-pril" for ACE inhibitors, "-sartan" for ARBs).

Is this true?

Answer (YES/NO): NO